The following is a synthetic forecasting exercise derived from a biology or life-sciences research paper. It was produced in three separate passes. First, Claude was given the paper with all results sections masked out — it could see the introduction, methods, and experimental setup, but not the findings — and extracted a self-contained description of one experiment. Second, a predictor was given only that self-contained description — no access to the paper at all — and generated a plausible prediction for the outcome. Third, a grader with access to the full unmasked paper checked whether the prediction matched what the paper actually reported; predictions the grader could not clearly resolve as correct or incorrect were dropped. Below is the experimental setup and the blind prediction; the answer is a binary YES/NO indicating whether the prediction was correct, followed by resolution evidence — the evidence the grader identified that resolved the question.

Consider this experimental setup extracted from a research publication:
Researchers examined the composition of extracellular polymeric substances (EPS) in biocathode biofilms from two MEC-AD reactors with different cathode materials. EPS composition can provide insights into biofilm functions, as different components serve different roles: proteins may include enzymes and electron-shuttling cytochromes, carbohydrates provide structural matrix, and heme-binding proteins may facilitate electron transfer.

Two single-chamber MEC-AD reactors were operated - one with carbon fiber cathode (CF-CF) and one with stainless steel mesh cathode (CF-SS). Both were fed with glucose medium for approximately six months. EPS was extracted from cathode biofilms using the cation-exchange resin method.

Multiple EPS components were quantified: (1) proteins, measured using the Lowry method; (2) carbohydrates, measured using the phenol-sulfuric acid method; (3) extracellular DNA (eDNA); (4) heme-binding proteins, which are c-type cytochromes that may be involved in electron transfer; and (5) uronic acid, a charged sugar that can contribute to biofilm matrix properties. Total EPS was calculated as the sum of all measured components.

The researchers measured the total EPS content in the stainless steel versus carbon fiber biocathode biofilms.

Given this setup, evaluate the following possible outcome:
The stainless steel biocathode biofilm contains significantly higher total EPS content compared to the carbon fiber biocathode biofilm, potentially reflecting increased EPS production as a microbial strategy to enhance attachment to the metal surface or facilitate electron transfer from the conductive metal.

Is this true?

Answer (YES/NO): YES